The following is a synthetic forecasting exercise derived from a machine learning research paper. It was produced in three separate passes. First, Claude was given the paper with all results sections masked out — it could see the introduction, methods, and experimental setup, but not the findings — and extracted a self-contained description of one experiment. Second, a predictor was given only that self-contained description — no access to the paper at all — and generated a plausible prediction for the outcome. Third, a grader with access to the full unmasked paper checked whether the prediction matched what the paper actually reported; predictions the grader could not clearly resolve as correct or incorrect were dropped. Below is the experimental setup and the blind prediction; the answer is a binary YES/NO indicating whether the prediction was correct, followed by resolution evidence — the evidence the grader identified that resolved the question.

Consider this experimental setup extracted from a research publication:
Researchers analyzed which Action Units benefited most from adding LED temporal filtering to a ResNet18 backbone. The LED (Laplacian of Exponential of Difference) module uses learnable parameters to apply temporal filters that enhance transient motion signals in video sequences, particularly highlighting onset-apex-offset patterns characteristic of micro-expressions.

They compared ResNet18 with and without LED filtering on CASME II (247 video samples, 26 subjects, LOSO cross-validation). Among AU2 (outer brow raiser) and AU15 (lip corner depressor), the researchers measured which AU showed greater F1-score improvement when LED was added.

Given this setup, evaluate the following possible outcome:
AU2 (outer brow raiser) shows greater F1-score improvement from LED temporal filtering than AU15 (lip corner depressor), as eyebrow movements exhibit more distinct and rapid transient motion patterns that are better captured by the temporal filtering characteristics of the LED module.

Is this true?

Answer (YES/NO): NO